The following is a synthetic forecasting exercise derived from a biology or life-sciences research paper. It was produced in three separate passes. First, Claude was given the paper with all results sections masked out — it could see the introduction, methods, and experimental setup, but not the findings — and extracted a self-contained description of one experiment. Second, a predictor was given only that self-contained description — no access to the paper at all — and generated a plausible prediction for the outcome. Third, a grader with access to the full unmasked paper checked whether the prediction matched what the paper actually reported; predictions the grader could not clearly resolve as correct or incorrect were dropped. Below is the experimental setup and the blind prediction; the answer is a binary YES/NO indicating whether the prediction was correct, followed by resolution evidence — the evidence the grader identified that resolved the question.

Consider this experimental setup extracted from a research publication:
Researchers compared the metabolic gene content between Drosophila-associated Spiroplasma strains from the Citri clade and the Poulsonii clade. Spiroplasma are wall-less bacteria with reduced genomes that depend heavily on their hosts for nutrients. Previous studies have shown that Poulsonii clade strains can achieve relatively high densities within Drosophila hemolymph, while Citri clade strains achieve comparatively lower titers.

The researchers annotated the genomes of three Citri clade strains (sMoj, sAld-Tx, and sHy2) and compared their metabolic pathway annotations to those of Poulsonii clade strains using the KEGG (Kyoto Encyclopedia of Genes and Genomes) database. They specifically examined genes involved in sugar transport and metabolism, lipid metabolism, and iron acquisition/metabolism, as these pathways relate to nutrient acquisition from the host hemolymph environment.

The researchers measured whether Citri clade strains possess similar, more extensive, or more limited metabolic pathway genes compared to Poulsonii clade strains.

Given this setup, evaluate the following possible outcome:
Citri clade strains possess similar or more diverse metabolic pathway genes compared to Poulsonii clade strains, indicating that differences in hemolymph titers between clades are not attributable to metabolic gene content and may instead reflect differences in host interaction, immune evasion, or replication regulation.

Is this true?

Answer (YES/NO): NO